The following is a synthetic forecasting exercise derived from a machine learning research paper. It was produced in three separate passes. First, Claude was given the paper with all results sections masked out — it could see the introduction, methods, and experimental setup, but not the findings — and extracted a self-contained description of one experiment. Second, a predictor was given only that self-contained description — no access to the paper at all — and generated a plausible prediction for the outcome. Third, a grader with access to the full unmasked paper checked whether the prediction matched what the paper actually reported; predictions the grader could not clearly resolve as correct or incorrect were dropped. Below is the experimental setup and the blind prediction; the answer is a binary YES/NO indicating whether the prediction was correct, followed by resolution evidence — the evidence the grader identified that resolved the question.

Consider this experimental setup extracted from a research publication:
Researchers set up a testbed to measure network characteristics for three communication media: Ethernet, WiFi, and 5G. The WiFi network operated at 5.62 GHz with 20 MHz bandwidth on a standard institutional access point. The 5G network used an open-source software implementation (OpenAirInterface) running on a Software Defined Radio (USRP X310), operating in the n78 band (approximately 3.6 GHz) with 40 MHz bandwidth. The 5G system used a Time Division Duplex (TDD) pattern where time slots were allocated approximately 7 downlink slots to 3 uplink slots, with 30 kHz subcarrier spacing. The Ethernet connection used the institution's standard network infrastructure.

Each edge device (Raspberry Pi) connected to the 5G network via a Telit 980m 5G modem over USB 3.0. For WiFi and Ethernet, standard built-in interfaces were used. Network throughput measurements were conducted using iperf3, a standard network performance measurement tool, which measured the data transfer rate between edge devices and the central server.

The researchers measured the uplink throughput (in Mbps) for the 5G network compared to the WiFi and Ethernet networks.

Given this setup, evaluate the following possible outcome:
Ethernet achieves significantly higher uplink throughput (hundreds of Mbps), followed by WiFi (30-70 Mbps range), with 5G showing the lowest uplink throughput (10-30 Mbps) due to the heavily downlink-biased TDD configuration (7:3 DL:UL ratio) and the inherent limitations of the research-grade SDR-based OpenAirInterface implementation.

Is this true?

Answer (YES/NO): NO